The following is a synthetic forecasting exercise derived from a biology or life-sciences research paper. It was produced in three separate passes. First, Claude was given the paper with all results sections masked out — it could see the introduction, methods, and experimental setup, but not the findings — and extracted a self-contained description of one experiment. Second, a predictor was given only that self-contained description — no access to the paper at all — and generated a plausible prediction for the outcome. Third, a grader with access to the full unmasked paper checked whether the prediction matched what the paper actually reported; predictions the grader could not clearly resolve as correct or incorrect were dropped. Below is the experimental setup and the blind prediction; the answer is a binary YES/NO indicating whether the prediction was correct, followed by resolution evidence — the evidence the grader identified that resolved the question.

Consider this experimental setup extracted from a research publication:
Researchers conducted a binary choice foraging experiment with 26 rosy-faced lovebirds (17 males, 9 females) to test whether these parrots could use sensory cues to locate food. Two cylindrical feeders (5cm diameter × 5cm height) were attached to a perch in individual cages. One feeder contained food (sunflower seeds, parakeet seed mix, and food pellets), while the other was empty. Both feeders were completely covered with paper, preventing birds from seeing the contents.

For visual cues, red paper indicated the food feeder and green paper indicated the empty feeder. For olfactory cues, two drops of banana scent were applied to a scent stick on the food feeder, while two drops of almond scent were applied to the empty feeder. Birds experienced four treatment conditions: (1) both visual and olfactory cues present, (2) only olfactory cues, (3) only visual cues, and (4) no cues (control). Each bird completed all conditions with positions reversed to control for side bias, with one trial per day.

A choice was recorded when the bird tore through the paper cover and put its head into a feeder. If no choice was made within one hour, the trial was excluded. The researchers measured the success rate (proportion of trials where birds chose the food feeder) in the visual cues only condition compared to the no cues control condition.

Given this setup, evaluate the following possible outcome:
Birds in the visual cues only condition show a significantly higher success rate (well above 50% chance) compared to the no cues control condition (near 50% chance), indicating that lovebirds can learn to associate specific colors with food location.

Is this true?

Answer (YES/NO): YES